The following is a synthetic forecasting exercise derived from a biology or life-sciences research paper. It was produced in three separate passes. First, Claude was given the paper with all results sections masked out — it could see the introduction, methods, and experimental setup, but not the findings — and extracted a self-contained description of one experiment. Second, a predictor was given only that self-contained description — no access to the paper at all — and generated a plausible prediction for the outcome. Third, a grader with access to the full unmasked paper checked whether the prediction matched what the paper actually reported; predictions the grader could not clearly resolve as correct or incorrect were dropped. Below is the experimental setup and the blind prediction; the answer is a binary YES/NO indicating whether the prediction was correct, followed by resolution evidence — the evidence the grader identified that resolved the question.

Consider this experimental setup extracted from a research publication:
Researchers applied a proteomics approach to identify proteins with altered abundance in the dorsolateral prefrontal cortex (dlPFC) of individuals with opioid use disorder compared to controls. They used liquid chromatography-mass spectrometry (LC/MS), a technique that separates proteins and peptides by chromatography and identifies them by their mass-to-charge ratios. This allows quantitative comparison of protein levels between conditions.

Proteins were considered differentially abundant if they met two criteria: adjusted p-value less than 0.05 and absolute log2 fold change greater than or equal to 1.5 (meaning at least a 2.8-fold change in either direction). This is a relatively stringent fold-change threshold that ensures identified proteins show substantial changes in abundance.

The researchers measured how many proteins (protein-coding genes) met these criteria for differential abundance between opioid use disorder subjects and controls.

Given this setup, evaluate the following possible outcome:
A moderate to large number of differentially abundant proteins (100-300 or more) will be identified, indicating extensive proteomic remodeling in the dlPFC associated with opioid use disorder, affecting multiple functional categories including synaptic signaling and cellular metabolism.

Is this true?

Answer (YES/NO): NO